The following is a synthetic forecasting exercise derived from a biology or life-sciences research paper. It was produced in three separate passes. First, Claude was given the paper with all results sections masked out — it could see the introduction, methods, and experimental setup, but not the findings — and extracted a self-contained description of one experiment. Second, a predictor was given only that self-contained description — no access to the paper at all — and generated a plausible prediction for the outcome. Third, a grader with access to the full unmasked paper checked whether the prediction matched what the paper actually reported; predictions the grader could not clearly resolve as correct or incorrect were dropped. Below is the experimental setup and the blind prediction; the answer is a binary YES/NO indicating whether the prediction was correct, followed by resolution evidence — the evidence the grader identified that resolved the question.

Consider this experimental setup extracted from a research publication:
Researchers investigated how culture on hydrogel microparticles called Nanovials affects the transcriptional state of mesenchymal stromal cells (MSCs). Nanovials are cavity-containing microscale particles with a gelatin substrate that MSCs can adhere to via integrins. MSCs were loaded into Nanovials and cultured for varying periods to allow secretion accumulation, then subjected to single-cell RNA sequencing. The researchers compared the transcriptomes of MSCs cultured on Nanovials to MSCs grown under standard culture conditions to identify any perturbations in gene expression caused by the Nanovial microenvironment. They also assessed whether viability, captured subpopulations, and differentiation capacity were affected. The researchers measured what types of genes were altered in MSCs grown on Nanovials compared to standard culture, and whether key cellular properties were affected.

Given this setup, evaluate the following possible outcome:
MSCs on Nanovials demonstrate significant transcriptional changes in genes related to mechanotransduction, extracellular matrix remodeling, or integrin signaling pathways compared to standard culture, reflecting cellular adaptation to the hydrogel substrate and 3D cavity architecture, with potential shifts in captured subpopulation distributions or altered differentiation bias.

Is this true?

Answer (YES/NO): NO